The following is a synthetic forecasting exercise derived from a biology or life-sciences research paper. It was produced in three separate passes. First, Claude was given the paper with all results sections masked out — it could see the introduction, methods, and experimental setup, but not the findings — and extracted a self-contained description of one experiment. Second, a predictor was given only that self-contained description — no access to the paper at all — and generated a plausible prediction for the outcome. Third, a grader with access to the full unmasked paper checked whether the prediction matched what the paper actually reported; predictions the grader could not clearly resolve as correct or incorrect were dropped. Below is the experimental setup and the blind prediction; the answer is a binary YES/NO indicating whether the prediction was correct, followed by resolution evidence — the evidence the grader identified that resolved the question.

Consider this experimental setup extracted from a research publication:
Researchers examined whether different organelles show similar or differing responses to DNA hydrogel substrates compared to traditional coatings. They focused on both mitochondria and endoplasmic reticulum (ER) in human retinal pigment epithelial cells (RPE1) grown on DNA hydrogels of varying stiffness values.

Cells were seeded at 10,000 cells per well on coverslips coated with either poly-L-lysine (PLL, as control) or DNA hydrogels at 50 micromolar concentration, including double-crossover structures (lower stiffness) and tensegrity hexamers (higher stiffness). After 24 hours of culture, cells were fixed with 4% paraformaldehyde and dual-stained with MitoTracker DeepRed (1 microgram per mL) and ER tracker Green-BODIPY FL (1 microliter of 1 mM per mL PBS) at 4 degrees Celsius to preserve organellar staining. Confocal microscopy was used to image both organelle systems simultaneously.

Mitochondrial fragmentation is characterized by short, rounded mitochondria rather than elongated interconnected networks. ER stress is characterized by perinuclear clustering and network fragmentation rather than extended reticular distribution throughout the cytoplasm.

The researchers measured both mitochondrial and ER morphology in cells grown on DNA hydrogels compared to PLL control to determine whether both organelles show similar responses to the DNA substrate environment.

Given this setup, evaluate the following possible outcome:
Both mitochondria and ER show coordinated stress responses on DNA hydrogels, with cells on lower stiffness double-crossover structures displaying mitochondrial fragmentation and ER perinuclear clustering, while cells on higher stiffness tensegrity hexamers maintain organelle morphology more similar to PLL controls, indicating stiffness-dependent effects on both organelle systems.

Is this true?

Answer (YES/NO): NO